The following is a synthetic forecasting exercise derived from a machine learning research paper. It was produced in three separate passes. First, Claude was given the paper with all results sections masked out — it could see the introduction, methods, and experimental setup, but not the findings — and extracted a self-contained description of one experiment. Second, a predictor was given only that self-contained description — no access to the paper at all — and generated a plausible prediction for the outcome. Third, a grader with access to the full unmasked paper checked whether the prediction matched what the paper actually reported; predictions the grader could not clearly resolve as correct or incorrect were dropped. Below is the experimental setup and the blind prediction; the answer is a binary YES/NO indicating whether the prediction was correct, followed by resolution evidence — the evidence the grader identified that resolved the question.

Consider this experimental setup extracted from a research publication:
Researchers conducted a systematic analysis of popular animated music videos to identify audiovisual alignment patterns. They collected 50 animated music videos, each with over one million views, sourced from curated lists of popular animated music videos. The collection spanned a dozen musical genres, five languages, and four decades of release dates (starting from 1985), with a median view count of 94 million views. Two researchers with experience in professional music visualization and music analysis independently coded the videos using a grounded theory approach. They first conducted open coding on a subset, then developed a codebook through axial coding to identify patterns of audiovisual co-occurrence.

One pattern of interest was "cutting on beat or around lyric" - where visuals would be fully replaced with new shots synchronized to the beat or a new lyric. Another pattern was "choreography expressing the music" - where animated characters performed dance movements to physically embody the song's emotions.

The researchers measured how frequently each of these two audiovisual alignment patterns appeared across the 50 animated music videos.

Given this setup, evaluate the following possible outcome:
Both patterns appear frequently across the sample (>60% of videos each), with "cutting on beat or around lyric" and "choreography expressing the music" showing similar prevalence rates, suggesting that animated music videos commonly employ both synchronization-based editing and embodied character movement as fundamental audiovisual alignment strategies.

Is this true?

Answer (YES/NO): NO